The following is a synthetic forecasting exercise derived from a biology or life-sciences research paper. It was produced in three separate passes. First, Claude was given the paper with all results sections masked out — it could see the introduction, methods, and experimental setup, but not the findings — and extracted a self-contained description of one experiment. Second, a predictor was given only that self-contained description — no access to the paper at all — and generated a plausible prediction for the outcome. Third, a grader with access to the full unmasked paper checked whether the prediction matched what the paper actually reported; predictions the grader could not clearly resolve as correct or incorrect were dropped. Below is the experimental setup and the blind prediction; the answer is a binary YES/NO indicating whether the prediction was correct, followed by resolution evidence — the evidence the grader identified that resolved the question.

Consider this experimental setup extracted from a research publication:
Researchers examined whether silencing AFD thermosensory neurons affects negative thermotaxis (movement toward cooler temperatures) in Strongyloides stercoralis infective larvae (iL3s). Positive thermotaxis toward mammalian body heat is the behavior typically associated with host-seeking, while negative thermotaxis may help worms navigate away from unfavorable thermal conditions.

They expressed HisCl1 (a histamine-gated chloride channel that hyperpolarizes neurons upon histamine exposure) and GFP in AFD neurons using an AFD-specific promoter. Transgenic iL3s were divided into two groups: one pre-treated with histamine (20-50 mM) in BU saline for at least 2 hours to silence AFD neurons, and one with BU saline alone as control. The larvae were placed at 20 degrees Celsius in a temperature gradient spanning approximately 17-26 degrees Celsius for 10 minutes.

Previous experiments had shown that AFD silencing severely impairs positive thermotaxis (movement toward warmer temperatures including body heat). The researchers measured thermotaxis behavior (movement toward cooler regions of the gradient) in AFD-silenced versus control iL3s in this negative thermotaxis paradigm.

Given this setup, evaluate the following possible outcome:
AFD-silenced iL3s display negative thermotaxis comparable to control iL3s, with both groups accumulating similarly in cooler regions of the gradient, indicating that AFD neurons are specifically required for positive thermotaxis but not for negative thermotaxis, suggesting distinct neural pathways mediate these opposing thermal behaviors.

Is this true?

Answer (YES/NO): NO